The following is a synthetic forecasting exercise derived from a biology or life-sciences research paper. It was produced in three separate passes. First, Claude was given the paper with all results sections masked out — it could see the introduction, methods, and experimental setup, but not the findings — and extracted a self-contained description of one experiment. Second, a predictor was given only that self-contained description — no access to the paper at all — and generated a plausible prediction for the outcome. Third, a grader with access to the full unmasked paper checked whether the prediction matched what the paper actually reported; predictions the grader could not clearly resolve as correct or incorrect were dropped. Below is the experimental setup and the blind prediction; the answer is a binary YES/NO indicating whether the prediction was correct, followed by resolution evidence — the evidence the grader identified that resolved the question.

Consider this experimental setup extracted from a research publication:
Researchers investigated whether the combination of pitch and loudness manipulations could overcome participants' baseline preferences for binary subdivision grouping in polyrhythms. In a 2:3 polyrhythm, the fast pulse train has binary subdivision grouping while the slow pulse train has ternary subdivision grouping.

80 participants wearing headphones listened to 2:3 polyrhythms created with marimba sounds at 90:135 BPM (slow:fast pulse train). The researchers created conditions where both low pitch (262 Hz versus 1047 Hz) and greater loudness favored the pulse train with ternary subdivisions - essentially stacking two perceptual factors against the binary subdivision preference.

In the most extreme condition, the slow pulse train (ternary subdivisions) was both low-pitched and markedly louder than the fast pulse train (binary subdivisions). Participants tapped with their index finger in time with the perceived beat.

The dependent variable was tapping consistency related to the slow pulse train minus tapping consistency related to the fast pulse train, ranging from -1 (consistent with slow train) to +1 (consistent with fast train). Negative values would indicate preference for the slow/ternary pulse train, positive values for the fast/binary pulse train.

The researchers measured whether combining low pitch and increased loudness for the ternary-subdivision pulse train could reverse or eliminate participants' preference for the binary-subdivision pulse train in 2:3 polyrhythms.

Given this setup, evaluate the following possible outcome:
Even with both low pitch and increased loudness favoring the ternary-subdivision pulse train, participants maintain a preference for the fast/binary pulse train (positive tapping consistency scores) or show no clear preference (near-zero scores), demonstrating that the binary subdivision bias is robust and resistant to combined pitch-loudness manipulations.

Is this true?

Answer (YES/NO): YES